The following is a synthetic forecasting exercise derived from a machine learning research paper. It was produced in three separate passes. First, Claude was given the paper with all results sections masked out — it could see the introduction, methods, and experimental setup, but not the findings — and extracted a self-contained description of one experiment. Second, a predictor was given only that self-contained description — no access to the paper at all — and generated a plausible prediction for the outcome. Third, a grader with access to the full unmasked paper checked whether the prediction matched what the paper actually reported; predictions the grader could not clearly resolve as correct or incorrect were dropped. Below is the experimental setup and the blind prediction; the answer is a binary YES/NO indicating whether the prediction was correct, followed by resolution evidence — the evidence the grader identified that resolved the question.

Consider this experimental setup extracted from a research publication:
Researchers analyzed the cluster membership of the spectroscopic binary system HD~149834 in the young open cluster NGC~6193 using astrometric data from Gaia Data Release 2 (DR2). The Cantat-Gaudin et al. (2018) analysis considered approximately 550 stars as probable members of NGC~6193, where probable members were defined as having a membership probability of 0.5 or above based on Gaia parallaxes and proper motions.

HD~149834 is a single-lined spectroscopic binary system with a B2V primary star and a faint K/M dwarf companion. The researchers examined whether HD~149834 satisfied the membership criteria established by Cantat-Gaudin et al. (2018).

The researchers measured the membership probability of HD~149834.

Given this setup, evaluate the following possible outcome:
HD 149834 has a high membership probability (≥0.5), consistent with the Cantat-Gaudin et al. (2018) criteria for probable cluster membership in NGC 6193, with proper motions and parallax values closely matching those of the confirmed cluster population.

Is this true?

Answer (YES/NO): NO